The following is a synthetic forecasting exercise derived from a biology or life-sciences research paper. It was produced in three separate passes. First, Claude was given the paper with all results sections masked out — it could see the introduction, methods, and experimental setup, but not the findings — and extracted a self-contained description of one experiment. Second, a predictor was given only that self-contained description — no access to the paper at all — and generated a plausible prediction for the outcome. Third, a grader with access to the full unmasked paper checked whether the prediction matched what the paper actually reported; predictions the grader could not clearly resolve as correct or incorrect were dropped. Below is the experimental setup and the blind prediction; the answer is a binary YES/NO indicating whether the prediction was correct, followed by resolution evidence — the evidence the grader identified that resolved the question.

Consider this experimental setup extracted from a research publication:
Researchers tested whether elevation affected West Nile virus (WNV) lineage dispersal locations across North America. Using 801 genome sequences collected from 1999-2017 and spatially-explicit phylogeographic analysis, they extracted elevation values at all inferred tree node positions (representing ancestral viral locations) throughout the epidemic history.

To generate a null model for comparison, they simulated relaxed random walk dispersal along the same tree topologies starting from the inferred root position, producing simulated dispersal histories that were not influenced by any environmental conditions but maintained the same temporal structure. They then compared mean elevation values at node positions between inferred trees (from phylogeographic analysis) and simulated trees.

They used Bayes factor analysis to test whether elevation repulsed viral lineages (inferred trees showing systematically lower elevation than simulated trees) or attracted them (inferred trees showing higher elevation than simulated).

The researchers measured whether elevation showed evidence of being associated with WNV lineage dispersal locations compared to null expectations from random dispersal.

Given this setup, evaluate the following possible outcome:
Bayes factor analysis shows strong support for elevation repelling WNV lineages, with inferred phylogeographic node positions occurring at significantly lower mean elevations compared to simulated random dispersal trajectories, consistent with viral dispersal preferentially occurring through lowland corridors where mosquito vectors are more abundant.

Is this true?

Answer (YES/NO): NO